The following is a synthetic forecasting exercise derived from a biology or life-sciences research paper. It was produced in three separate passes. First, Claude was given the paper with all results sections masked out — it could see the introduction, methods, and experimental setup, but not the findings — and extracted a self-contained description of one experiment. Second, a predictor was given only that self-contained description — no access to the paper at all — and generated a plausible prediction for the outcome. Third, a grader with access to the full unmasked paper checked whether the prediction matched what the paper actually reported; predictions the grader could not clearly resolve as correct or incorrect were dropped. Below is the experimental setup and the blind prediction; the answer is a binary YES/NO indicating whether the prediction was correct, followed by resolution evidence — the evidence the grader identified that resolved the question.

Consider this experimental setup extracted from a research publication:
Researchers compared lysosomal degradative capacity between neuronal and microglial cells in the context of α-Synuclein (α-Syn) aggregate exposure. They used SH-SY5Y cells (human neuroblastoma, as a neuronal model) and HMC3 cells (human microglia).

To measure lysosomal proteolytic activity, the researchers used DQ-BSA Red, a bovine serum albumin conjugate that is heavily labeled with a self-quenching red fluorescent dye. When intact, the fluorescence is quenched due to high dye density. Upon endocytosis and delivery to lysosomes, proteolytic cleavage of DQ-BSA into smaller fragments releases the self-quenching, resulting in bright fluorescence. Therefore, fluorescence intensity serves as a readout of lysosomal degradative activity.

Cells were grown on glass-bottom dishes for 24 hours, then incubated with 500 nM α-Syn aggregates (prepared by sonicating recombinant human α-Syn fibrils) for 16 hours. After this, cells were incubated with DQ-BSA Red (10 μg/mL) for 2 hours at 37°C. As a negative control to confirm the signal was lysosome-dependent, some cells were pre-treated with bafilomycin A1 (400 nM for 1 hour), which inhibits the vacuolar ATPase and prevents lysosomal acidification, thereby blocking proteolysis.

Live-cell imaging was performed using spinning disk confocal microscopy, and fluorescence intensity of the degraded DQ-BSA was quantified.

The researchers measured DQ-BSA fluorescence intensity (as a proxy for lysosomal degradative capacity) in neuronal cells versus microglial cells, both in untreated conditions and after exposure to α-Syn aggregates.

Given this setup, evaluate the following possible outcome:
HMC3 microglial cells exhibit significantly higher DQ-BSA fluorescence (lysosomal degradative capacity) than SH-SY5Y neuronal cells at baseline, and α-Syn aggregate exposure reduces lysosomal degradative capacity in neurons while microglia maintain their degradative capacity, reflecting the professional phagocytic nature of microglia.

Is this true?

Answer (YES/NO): NO